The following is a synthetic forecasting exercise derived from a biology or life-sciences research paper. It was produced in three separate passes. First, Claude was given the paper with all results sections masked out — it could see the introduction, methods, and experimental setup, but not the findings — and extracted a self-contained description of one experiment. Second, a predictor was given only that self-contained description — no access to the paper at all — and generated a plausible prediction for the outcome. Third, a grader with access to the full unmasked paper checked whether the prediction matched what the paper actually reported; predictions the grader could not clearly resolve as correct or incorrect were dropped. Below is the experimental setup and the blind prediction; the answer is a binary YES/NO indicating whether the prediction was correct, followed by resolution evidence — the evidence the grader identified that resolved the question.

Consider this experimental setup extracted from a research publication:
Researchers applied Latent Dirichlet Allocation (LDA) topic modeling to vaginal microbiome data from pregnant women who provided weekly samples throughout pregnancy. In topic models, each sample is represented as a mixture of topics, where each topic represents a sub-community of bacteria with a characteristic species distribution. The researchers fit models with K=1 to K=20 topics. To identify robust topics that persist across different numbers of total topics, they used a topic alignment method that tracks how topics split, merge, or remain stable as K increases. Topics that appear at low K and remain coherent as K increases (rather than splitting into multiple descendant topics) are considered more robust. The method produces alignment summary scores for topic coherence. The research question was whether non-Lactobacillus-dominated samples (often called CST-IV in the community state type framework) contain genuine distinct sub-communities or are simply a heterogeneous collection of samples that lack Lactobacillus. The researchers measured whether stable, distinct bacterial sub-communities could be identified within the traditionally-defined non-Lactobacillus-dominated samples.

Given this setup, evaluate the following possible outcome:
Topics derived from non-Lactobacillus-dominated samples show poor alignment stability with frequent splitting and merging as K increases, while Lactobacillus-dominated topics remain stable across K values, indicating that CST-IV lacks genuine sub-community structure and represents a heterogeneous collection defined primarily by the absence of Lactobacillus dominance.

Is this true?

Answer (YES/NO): NO